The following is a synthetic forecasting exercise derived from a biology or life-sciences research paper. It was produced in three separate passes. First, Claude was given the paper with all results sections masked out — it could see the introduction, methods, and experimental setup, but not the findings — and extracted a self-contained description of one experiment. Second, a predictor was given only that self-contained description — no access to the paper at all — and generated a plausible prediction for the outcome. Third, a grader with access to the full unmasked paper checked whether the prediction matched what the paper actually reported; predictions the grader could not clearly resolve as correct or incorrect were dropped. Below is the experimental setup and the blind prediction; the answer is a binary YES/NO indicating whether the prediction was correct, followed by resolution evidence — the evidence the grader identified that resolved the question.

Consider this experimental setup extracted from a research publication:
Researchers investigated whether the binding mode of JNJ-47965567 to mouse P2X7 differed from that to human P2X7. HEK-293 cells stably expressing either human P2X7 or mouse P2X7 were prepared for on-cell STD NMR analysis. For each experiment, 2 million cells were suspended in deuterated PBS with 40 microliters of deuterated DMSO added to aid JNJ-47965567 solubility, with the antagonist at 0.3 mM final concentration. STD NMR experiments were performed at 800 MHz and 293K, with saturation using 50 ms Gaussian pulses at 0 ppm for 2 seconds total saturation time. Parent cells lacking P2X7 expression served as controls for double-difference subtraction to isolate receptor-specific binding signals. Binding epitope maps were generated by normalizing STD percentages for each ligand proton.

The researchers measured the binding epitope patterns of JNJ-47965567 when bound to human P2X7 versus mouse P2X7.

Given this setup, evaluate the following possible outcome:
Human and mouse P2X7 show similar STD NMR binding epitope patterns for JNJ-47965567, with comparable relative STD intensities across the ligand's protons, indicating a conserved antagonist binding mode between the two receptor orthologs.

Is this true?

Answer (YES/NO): NO